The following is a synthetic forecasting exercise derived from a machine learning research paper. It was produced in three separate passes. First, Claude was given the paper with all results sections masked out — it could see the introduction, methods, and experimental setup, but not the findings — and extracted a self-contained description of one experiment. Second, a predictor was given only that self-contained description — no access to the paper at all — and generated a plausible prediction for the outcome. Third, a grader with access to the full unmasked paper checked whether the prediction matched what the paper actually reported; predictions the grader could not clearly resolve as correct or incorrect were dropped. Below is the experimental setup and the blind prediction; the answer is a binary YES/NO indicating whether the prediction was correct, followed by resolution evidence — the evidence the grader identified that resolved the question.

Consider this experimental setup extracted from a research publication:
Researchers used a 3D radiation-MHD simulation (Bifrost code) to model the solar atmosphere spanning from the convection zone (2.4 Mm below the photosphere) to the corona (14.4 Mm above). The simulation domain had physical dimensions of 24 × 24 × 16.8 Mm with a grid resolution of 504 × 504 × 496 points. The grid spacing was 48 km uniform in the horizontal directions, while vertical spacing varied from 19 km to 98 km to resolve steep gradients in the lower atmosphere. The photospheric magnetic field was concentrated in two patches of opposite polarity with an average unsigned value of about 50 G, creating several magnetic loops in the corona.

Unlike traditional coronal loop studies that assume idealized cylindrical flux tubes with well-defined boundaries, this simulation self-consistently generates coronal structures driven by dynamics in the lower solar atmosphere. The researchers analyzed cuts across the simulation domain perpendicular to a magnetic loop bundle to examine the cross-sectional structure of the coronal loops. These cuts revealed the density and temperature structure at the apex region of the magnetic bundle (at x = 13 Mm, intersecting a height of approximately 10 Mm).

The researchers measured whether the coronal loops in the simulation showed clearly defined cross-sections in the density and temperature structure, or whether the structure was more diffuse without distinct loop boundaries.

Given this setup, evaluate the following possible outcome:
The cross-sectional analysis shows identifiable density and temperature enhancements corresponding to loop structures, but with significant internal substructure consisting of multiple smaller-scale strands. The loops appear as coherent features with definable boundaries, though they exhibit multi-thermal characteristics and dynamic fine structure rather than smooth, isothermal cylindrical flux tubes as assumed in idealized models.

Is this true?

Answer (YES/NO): NO